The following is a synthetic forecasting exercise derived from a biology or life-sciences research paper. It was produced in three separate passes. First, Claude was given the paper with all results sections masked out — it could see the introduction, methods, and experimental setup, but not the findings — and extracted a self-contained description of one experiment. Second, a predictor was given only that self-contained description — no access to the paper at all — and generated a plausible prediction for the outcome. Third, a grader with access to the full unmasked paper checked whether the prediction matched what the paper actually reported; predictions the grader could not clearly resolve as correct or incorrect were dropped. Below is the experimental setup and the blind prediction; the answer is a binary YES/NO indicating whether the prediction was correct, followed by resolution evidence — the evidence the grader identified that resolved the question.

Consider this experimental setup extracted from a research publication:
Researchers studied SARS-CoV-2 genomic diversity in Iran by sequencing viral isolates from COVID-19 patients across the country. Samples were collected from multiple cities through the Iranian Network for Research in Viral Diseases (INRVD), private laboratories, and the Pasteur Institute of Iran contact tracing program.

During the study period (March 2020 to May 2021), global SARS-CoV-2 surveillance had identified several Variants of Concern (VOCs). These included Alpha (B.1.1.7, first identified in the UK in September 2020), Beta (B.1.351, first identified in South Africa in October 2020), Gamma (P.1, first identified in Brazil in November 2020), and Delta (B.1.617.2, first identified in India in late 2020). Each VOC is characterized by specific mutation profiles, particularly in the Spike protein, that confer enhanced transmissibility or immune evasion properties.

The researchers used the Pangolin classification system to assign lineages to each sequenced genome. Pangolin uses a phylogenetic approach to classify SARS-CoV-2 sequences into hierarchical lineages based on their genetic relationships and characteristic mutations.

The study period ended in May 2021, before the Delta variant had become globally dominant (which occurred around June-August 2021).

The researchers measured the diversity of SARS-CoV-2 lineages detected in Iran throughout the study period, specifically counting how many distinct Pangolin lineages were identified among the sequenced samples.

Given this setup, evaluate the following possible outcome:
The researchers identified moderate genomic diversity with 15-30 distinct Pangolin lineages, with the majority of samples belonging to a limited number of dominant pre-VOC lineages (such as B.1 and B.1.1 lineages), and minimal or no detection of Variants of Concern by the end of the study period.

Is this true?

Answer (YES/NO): NO